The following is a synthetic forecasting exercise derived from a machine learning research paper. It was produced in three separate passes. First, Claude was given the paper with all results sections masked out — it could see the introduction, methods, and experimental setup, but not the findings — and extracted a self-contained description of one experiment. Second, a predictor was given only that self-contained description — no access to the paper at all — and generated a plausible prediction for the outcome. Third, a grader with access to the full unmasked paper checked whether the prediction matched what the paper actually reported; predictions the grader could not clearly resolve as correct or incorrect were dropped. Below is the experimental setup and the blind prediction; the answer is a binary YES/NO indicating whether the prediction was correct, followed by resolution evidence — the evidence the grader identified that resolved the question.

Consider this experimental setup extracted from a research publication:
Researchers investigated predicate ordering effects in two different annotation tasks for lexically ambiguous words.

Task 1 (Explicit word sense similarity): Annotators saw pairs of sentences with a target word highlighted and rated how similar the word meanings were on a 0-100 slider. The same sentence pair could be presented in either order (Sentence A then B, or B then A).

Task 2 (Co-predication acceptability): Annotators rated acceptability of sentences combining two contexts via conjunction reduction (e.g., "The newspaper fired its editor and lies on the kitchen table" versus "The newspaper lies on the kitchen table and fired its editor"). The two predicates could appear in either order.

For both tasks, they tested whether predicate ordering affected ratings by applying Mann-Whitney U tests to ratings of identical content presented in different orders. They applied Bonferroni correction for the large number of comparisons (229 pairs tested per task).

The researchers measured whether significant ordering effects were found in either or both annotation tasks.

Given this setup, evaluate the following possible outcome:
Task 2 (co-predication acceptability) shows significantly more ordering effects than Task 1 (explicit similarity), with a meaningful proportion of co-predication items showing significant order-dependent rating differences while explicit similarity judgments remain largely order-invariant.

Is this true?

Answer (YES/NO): NO